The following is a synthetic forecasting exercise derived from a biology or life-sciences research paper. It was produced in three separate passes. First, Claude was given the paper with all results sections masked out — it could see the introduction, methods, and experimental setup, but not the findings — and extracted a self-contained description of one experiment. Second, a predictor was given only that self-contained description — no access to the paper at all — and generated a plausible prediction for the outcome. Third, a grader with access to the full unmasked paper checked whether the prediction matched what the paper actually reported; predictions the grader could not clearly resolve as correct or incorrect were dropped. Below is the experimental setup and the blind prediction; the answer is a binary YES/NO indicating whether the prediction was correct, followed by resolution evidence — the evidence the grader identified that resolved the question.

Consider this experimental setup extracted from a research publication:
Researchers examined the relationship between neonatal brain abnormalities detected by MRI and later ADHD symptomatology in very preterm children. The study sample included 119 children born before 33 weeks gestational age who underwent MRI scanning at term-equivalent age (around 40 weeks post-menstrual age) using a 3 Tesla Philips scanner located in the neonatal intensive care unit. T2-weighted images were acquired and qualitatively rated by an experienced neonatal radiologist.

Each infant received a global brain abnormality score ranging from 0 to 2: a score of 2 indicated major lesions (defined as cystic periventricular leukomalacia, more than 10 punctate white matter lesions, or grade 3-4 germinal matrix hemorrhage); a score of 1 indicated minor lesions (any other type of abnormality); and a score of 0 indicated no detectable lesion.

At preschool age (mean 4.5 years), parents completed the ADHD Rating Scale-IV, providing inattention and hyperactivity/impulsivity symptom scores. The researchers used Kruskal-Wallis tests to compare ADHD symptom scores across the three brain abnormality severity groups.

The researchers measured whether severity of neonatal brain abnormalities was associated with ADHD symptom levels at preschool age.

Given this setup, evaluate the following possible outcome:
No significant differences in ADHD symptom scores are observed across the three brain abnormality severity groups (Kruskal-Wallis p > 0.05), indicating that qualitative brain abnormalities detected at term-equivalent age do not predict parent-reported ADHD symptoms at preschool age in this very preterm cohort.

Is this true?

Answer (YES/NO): YES